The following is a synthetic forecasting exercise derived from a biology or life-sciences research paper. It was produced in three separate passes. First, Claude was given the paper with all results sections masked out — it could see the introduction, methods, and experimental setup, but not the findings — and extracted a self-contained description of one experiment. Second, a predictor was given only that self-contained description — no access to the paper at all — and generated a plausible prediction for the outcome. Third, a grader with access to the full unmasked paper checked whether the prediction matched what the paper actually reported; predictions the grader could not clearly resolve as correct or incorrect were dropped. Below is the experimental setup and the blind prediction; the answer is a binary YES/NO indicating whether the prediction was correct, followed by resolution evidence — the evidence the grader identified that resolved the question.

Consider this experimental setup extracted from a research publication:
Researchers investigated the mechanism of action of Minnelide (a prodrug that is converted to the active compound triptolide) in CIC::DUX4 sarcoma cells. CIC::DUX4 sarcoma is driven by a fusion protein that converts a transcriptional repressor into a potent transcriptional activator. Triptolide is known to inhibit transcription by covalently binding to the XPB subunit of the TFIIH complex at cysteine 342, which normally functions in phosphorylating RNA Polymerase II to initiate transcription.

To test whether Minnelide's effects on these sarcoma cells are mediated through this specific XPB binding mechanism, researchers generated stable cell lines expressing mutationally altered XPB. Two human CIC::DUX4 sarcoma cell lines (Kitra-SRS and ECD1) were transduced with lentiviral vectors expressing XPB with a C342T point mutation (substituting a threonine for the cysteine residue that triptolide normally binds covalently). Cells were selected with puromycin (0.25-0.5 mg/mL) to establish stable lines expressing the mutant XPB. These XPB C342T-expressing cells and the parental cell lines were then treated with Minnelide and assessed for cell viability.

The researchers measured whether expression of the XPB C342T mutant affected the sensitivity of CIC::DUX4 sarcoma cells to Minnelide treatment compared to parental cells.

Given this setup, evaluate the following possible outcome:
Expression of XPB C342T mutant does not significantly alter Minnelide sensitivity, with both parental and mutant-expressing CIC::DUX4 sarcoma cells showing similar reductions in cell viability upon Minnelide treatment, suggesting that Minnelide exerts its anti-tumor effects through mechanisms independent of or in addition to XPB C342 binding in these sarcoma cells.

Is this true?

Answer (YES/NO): NO